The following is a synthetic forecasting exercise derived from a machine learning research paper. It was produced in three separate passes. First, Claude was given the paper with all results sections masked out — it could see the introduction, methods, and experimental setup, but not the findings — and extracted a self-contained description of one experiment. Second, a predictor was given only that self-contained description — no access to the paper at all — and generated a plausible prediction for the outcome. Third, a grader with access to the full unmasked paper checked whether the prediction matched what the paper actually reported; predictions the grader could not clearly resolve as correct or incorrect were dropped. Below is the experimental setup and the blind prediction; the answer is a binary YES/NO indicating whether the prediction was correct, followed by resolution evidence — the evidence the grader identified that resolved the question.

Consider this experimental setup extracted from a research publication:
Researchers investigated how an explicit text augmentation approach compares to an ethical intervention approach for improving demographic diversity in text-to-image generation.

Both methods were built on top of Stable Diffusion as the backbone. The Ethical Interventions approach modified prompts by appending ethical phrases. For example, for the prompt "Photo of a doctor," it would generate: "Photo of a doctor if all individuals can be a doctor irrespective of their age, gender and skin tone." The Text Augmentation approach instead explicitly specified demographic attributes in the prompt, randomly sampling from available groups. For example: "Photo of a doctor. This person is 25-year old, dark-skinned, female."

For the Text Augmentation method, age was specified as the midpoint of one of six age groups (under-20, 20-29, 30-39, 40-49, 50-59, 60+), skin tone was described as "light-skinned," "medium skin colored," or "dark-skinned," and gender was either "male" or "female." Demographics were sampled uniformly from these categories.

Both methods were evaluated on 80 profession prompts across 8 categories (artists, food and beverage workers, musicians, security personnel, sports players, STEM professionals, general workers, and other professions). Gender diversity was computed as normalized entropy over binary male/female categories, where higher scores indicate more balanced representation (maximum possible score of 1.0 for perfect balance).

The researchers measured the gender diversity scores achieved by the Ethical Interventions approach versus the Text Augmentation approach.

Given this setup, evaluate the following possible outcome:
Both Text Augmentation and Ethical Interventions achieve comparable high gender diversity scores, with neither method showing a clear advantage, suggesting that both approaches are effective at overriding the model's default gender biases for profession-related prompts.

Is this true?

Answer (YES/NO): NO